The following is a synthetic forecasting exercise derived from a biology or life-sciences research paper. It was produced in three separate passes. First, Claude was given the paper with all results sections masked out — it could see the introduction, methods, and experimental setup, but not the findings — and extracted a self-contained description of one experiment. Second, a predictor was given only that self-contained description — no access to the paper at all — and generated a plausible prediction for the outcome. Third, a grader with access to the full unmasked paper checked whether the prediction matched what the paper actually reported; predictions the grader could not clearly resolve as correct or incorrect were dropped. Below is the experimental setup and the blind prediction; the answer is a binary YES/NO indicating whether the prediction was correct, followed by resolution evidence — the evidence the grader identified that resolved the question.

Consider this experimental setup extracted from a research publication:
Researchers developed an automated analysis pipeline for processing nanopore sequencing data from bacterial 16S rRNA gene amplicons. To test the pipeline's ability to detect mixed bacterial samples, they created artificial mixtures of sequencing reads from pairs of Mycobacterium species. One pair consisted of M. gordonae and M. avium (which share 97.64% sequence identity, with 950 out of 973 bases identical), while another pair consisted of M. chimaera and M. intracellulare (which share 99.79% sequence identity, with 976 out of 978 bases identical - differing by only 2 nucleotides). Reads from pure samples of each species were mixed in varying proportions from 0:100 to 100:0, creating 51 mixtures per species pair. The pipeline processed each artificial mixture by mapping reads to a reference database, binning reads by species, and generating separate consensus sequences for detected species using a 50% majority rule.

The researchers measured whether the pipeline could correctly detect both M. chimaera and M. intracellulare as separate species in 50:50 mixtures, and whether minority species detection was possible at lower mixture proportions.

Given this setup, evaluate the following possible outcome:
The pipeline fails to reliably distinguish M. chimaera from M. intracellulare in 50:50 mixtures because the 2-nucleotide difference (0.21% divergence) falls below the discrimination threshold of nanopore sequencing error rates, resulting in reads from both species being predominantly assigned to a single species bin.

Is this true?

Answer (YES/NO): NO